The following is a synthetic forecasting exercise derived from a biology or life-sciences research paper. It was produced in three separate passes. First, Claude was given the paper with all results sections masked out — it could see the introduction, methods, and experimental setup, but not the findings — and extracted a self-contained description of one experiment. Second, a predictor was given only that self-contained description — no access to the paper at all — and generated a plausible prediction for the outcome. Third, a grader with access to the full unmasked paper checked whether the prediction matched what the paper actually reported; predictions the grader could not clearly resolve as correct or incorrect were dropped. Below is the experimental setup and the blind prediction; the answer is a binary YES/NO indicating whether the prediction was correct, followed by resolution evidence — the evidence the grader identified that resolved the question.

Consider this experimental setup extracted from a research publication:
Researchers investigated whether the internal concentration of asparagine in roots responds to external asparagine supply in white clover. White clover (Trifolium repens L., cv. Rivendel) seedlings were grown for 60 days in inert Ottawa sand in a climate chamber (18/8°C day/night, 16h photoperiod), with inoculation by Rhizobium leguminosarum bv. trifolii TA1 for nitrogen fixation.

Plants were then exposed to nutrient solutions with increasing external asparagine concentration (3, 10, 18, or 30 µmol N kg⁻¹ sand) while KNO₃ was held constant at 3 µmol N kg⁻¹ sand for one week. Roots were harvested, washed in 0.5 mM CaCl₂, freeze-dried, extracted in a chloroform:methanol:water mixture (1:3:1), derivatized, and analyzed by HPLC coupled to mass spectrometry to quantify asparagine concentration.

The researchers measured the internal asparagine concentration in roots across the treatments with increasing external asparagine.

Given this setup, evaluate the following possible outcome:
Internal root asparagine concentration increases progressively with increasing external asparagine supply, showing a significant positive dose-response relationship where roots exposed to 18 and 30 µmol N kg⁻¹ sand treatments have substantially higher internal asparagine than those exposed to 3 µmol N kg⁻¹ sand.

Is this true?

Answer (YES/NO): NO